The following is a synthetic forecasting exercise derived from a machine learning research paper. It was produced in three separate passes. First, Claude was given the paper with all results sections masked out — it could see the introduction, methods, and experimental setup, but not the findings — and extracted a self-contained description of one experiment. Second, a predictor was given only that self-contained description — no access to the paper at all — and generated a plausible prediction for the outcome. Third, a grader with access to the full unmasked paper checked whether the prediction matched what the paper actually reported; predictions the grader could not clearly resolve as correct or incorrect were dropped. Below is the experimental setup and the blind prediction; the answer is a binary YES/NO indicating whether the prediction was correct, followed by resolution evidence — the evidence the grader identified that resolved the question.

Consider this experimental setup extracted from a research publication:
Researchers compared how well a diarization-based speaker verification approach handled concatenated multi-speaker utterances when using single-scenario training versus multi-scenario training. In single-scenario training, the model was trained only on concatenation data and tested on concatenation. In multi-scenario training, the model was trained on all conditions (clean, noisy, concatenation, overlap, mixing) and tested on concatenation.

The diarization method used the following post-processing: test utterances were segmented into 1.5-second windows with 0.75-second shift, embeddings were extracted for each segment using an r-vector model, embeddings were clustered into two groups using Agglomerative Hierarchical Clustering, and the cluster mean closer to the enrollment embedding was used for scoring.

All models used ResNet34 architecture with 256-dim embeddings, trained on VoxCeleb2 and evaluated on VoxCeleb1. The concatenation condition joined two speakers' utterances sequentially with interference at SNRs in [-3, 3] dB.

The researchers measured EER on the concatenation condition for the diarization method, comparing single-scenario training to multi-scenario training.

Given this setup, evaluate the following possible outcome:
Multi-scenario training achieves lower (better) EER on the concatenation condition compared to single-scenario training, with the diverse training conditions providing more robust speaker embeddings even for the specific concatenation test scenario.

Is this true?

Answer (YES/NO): NO